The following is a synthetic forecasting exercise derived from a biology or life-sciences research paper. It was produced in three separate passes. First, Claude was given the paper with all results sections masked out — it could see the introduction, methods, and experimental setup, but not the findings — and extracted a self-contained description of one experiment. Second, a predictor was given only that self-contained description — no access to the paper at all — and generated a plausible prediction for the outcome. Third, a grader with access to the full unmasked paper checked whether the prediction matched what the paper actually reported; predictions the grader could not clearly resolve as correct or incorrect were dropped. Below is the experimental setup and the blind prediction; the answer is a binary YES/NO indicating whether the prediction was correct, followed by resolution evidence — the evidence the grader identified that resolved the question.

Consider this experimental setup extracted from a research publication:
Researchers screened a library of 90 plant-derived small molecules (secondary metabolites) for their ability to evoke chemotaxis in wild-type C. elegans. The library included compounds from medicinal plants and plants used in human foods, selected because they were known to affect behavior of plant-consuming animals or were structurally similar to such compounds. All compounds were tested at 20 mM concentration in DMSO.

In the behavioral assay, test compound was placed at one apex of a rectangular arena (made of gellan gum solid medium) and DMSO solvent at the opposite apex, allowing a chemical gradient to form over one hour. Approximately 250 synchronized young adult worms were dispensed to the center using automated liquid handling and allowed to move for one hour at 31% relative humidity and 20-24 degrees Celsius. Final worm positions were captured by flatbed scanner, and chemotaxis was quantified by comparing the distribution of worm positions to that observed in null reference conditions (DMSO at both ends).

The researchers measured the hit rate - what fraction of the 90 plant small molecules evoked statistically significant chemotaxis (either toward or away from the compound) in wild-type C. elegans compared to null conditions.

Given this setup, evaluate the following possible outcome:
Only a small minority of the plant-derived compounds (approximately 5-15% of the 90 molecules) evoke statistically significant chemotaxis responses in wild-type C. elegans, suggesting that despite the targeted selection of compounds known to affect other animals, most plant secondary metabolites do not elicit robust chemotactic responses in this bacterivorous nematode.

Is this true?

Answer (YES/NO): NO